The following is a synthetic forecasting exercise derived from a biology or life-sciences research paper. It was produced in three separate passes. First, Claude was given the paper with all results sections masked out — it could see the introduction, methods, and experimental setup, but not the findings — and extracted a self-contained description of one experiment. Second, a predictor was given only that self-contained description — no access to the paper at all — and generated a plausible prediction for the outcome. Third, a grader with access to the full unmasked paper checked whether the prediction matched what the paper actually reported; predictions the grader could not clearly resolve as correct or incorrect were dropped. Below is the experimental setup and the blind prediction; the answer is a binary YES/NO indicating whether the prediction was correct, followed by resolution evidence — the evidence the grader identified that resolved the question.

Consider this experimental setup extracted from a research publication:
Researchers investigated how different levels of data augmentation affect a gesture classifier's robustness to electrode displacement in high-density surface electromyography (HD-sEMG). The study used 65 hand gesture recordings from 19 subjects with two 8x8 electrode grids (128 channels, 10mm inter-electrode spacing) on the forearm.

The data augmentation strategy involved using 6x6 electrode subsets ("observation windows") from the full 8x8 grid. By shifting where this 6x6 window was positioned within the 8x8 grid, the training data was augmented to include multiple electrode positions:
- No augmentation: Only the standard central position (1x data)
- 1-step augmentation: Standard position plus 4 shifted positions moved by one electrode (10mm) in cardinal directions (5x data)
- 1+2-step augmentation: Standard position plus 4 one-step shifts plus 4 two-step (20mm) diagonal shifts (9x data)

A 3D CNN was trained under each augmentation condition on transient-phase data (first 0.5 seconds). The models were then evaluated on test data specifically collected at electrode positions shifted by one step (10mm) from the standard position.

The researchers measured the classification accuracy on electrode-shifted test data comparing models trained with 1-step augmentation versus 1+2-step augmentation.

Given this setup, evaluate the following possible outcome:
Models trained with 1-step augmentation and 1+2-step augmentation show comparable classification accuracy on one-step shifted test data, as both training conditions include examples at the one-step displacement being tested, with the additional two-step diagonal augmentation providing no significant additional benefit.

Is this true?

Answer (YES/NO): NO